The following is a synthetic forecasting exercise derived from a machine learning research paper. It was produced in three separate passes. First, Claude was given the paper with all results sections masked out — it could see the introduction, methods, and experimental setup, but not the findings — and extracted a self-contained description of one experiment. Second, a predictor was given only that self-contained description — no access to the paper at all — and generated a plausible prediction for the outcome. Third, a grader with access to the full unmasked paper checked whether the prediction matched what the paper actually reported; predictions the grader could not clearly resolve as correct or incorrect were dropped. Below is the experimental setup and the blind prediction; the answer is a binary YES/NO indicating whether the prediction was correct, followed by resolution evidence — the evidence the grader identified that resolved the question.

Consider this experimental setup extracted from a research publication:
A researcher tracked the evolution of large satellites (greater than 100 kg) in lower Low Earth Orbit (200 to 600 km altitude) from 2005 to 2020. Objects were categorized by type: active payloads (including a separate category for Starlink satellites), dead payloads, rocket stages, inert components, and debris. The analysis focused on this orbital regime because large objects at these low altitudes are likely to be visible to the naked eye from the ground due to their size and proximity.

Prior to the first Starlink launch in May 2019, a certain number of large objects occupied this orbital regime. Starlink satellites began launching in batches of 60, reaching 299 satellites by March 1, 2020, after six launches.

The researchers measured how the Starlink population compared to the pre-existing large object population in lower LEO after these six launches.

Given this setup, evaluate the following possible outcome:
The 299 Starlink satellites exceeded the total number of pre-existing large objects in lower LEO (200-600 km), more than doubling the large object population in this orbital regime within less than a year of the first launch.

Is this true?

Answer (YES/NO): NO